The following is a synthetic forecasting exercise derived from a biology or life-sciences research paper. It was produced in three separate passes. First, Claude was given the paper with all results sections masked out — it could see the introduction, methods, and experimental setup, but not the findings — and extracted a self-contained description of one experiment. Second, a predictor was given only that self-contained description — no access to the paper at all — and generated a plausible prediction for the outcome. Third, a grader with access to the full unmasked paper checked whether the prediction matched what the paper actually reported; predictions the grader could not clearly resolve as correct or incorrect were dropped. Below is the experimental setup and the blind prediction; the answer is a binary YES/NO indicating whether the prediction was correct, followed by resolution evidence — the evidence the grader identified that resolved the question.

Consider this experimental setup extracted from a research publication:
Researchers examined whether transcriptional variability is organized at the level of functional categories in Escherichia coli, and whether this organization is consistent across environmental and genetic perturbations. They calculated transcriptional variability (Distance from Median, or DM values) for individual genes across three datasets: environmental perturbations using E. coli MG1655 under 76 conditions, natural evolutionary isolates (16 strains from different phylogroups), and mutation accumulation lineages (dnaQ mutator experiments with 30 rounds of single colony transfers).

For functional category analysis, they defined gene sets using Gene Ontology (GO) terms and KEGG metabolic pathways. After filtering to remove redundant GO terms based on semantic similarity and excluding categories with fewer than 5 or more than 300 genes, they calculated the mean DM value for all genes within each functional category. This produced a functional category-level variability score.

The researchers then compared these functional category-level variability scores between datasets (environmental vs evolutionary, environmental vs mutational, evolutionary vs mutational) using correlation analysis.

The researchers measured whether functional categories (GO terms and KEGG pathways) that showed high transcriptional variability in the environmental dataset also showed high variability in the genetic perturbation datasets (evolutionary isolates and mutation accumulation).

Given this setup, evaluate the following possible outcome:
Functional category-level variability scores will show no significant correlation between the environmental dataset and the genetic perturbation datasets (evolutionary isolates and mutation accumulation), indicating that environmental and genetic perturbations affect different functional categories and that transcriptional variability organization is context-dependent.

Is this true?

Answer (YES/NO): NO